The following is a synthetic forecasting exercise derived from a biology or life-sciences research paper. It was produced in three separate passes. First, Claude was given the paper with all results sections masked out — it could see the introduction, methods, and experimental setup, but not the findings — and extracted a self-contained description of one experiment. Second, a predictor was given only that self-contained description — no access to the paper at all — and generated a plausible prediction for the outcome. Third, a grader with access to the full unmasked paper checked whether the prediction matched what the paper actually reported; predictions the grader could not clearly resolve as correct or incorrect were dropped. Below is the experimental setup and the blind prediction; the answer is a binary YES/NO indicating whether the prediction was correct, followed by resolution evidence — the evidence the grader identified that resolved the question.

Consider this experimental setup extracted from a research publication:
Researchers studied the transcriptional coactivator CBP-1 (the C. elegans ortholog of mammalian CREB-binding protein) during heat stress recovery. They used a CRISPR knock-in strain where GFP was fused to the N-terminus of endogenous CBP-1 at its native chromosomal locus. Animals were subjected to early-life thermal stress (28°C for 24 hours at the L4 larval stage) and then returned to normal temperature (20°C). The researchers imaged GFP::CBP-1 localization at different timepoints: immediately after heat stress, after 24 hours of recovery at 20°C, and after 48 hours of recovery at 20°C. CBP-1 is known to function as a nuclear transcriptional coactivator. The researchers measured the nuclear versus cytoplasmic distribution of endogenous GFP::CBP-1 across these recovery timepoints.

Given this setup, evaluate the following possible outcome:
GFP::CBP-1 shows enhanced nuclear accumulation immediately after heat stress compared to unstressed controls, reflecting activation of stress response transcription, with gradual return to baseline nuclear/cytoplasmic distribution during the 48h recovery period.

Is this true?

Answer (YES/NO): YES